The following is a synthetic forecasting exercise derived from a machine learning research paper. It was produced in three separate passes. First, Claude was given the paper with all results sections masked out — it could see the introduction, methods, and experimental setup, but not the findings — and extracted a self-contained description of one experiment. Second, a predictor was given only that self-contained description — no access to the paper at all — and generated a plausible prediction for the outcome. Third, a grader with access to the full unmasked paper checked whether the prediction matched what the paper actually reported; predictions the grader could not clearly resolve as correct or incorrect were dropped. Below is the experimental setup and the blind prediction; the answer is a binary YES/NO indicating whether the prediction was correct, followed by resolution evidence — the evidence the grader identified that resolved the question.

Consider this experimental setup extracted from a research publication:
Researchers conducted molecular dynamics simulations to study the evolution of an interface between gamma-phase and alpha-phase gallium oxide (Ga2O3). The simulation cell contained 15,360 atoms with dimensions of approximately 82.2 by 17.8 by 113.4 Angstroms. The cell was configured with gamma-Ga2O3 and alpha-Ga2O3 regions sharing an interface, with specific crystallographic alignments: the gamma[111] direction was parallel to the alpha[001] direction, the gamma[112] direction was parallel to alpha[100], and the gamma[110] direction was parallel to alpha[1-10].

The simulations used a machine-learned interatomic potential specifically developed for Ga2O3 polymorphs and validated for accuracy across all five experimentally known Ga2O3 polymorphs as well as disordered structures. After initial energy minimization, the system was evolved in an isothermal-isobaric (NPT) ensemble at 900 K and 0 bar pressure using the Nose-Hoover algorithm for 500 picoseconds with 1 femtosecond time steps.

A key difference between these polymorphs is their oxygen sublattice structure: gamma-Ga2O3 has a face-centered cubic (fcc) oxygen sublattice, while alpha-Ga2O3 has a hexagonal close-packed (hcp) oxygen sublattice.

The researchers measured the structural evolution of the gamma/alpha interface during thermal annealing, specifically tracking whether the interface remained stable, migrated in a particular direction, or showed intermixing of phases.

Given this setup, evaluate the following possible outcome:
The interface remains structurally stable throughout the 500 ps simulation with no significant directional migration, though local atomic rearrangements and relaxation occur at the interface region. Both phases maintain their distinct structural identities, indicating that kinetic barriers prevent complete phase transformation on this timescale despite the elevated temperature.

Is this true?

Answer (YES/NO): NO